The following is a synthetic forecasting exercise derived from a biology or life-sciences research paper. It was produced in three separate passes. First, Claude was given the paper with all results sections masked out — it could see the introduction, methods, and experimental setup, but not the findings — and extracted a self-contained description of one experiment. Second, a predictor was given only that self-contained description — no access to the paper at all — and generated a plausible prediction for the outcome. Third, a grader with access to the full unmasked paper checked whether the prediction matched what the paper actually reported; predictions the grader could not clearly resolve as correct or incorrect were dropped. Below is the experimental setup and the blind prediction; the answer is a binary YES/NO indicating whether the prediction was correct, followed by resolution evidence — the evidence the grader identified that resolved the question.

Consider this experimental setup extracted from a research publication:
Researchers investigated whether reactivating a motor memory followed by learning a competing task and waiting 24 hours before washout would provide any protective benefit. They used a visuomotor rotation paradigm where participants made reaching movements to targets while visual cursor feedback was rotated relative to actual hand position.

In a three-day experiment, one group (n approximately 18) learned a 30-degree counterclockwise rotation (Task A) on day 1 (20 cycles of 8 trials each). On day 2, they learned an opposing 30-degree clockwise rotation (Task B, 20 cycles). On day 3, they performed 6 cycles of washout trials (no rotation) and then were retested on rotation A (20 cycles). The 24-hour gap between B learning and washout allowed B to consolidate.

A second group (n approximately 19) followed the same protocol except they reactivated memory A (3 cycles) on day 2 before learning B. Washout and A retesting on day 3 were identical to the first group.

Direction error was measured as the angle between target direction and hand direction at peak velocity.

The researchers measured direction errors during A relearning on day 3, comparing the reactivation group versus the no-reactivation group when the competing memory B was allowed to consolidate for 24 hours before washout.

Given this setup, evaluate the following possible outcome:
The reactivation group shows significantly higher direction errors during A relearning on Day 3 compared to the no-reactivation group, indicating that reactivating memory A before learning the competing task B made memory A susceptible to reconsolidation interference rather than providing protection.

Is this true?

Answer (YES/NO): NO